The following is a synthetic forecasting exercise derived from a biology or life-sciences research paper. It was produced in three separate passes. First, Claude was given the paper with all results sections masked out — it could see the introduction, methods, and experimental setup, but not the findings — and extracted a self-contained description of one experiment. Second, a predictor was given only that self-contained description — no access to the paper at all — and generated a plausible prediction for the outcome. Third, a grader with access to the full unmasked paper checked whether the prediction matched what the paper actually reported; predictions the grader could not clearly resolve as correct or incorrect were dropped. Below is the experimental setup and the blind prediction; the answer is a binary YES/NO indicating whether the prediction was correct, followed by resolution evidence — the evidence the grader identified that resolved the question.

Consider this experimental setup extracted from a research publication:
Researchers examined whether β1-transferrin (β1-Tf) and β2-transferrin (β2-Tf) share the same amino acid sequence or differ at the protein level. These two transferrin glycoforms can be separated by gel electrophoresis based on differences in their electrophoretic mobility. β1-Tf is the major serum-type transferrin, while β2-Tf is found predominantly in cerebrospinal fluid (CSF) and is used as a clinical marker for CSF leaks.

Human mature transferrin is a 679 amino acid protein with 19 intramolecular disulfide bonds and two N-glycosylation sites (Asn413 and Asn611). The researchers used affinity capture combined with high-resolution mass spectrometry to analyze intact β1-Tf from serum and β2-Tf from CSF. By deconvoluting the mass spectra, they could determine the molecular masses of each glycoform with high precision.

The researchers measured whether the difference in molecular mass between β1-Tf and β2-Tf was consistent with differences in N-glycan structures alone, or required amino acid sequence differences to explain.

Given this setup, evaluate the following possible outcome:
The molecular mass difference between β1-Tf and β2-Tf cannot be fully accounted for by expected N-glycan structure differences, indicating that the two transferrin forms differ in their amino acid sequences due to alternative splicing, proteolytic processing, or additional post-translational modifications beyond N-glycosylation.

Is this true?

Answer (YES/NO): NO